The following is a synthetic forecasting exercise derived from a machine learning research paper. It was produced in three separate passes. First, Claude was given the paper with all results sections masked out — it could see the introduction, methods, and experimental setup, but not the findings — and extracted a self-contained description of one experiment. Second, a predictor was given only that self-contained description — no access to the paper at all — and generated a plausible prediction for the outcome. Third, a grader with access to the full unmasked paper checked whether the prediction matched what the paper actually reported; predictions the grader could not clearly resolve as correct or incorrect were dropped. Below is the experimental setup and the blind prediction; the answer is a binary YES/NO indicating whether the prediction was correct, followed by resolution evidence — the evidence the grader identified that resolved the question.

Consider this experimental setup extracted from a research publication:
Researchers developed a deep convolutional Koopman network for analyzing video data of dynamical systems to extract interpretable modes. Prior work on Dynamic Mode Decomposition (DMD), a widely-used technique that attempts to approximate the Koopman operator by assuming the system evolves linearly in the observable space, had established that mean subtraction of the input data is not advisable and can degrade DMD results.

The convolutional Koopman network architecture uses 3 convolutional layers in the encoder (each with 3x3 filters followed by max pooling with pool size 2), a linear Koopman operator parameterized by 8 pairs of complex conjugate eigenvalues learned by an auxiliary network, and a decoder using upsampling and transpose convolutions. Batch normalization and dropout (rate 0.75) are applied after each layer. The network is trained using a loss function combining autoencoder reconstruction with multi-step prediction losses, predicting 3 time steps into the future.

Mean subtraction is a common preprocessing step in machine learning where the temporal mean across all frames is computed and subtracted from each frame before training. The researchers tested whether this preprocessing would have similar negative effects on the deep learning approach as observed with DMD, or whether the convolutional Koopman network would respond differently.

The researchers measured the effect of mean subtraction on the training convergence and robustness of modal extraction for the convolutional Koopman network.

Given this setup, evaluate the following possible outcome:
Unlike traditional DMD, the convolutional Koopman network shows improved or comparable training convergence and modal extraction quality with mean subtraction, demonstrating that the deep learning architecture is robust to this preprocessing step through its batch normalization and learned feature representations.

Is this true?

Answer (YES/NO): YES